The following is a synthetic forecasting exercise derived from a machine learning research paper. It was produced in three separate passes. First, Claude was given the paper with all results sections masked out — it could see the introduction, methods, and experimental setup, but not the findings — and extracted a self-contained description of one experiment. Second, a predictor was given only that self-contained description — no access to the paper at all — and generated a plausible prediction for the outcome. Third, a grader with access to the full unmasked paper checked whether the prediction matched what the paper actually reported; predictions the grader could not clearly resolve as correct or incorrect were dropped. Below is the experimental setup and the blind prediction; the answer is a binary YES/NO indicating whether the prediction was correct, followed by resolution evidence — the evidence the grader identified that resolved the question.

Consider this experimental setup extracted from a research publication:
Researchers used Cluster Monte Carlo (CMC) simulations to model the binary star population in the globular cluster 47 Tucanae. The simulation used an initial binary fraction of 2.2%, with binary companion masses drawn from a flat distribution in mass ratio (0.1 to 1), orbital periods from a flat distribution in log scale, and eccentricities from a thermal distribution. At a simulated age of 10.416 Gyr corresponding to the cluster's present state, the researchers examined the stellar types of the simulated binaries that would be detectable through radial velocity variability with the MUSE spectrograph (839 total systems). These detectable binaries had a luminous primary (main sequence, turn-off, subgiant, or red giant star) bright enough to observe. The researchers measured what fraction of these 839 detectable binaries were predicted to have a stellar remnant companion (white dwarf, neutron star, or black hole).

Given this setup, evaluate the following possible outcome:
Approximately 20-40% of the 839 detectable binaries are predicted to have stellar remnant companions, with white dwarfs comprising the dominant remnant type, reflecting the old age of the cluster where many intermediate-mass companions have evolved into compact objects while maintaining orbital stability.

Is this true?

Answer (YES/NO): YES